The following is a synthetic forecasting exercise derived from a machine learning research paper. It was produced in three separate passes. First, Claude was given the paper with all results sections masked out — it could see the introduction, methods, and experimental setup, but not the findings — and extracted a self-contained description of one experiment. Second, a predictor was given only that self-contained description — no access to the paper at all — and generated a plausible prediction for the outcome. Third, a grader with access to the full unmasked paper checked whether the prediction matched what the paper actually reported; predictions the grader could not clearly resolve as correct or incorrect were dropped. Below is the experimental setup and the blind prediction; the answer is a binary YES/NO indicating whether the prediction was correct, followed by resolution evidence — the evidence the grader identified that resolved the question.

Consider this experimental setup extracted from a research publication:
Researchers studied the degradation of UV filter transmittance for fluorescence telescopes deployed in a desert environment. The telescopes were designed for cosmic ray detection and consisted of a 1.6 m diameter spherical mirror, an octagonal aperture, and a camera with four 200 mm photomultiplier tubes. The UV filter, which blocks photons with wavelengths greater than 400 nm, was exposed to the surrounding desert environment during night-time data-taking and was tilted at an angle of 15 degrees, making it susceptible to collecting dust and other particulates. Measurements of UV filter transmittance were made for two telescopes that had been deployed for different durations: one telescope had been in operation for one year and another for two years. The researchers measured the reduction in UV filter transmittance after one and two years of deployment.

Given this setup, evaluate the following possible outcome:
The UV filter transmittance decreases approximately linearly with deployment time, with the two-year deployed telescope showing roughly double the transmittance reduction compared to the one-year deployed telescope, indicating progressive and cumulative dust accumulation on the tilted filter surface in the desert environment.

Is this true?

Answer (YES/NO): NO